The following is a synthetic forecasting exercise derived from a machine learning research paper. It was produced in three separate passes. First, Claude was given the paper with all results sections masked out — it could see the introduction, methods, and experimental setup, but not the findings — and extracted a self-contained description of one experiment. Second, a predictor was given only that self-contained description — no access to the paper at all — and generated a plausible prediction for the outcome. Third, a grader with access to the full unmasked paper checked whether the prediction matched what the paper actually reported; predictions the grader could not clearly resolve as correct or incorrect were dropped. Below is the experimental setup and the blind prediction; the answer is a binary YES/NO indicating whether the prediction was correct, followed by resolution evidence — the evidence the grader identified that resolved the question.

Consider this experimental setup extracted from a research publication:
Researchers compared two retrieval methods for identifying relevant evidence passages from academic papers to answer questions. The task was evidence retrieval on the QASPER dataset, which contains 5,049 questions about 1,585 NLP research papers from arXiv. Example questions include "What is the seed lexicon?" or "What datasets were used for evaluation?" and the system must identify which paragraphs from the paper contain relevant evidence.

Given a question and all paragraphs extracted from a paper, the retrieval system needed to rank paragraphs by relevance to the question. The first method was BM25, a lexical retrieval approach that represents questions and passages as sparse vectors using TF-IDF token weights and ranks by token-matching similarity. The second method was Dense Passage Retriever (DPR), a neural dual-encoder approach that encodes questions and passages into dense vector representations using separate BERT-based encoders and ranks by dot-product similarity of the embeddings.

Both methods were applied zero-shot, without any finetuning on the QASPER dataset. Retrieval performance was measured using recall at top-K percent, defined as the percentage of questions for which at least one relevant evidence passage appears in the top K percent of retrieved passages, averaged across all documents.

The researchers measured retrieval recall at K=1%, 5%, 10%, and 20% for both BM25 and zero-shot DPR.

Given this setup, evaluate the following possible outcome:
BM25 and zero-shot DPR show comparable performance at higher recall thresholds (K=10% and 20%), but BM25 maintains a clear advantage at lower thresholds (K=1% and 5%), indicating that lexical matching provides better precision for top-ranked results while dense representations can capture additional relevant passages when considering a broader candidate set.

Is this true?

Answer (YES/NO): NO